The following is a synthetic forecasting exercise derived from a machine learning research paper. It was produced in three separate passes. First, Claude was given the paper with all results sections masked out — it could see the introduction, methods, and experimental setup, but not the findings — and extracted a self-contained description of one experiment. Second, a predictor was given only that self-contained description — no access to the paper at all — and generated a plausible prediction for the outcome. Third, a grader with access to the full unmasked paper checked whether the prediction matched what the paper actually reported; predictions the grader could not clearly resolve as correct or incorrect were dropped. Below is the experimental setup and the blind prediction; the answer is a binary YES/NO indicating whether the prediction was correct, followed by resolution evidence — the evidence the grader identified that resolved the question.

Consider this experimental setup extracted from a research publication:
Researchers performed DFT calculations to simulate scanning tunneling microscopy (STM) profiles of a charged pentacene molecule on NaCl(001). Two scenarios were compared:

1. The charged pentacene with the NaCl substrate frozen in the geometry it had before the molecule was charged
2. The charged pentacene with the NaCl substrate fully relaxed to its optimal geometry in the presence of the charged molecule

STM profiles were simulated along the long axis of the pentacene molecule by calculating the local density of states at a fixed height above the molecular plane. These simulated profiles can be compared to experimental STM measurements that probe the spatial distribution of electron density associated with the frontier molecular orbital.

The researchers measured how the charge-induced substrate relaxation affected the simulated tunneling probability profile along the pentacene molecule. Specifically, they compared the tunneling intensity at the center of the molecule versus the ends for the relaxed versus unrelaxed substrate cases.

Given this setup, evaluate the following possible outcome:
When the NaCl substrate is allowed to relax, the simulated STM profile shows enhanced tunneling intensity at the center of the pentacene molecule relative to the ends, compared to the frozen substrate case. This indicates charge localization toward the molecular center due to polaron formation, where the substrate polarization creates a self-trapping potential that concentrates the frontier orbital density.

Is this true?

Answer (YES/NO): YES